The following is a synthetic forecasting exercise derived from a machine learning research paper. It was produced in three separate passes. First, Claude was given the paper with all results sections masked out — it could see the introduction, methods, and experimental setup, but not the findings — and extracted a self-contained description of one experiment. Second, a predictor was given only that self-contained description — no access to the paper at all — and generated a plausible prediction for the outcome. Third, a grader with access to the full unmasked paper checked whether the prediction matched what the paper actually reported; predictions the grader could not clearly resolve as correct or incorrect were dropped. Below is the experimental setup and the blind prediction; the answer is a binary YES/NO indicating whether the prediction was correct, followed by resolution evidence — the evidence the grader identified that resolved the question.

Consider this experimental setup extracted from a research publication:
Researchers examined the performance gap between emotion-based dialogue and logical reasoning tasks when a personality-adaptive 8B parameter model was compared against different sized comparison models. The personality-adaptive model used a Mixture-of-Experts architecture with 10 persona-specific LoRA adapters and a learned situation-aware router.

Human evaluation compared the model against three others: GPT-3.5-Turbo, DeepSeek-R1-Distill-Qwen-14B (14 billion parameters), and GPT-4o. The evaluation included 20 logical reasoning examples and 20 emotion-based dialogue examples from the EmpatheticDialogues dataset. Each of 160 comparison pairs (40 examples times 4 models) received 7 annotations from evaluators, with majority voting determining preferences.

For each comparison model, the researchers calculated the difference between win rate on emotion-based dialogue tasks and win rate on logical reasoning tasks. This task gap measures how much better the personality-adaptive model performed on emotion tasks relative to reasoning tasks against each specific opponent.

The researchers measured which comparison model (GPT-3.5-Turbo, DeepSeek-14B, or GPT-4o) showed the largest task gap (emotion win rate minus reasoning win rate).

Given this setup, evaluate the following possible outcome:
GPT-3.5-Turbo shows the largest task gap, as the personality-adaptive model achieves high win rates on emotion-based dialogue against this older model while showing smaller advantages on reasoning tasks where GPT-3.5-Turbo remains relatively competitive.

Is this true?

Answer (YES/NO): NO